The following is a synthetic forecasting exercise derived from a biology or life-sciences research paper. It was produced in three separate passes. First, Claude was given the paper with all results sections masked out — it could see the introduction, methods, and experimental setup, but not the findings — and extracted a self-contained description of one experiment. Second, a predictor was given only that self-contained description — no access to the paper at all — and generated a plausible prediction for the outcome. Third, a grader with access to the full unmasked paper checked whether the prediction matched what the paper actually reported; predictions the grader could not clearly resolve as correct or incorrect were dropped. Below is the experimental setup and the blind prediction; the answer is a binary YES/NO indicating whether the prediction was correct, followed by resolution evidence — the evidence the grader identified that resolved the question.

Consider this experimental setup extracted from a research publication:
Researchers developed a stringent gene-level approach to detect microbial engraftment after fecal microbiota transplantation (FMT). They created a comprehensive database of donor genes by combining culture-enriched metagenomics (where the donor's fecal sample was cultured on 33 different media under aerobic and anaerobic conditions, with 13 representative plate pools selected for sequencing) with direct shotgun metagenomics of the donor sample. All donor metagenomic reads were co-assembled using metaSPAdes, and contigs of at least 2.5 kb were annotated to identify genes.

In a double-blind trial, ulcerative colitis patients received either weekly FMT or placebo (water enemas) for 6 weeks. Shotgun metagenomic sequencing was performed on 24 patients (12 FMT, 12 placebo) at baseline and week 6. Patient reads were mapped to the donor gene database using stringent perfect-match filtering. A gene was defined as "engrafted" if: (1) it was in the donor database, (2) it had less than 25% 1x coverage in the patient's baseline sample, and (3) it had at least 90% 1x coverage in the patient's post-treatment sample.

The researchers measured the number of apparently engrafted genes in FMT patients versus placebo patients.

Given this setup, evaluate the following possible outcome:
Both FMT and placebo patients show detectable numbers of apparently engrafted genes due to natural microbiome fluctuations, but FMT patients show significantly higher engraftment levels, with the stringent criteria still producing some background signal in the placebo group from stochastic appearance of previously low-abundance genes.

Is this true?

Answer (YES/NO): YES